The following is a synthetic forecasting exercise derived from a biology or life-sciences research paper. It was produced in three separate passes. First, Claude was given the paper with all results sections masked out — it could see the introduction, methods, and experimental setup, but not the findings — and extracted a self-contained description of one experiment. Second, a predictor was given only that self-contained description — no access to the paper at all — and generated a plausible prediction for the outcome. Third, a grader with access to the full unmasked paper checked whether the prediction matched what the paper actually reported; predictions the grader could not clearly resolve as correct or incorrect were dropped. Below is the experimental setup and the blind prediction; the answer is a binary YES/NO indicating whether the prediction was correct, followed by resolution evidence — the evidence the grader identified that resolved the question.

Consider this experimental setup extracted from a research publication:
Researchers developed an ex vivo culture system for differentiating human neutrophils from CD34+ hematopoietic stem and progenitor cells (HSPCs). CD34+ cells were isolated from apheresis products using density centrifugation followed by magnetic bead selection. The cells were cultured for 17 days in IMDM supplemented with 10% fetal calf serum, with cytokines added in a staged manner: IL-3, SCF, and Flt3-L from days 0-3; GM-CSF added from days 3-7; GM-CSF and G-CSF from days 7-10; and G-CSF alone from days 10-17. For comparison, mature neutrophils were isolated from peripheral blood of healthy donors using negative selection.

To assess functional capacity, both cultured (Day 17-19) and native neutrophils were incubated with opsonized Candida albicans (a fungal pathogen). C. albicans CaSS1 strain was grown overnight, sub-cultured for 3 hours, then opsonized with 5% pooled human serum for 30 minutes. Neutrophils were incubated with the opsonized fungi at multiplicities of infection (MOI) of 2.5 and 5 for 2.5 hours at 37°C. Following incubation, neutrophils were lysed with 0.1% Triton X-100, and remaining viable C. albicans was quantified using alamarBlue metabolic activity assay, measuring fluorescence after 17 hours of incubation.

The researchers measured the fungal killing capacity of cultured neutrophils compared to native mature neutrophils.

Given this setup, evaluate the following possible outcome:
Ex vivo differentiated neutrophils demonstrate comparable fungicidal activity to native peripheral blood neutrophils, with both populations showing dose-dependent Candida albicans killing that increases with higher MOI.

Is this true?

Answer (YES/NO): NO